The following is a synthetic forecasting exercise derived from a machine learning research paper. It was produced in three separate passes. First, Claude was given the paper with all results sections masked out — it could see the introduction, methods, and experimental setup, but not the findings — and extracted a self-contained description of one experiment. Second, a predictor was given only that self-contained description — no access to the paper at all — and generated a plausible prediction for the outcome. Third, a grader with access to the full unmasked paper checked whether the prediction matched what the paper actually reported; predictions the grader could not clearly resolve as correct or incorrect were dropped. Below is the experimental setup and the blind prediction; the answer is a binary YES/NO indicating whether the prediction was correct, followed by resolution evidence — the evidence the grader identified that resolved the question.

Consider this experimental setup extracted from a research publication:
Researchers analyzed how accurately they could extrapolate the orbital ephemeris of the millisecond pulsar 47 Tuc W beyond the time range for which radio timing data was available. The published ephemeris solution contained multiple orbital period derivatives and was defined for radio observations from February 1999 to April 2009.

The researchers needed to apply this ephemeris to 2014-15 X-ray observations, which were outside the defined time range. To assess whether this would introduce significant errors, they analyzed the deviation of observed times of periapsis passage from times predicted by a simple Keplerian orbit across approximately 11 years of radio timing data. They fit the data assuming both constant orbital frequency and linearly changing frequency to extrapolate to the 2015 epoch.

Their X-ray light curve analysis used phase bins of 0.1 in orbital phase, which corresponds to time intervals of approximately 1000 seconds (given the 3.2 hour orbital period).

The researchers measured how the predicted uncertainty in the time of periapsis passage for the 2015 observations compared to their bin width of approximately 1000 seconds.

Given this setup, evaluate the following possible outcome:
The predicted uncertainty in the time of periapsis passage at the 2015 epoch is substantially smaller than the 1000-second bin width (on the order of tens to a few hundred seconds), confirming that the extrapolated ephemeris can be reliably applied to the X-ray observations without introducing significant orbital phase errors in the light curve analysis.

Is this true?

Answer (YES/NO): YES